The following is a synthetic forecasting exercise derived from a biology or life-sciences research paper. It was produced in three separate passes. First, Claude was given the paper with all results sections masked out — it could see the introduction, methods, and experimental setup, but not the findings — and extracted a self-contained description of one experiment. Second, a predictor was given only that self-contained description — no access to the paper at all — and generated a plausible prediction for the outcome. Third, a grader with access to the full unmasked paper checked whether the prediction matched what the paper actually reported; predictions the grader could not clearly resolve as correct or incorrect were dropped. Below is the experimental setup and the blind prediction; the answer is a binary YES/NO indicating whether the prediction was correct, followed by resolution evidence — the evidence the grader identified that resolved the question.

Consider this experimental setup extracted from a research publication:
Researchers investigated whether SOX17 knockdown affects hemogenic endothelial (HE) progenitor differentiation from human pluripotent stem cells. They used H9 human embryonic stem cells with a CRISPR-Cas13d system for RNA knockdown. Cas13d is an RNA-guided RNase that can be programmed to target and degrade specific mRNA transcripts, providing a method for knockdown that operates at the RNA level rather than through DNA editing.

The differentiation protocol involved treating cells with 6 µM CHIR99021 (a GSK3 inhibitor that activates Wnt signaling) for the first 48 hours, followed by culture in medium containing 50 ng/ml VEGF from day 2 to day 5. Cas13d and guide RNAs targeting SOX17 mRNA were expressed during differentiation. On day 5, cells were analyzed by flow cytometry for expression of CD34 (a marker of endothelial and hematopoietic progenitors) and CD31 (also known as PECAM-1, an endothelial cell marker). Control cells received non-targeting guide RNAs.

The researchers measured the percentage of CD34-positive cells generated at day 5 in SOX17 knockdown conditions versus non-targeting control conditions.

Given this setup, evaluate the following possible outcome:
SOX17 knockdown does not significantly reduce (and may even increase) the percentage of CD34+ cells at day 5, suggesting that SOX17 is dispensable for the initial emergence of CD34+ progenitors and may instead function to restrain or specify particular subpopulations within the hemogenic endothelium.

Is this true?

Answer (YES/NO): NO